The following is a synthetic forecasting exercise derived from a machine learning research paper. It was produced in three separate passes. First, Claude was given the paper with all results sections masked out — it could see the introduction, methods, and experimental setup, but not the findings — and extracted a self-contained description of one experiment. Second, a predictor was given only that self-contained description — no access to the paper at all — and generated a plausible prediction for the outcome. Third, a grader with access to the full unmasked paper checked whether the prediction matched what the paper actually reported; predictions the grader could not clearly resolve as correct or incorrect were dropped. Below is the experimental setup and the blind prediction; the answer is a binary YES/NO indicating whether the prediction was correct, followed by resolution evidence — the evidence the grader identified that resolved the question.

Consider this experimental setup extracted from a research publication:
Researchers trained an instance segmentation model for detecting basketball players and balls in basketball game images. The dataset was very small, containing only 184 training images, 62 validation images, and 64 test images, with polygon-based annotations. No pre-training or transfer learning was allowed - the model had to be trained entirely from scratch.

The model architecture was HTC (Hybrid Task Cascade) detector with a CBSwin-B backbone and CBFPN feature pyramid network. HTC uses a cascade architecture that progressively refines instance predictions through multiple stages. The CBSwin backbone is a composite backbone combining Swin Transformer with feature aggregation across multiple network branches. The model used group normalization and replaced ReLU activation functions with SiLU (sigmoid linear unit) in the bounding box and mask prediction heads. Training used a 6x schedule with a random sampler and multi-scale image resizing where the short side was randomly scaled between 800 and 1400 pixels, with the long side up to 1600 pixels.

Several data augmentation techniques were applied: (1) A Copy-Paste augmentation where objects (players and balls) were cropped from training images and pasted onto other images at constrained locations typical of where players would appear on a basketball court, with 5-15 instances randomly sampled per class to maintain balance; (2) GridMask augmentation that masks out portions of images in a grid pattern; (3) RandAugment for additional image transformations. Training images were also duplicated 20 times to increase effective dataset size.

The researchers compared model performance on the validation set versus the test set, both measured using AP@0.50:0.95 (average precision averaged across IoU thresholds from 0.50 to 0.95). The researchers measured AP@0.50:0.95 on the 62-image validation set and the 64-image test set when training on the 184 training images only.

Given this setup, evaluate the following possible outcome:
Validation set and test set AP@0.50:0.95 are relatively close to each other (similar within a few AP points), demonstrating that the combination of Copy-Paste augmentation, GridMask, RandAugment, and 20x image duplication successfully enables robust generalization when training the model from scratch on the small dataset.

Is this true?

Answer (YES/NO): YES